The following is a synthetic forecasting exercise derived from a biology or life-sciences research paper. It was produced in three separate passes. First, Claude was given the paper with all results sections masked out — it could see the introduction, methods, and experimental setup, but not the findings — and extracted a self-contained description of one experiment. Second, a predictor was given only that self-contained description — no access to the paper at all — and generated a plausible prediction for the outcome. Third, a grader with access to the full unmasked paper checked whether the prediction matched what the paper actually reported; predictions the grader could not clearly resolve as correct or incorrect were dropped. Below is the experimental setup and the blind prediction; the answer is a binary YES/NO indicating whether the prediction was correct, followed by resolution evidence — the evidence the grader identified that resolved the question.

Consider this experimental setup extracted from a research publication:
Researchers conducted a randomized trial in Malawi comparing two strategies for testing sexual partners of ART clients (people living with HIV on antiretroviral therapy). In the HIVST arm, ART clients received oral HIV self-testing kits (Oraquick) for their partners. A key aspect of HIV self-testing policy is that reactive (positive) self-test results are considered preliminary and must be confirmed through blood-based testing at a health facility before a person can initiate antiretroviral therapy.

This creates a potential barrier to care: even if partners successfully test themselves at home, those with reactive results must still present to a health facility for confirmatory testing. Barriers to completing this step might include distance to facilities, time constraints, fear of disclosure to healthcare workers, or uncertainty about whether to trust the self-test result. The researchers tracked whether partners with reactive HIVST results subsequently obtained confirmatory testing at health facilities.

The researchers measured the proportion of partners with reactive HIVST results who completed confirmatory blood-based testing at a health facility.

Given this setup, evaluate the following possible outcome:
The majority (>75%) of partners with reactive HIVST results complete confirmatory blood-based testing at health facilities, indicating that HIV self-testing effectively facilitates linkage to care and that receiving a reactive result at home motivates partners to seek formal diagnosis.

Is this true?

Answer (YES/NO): NO